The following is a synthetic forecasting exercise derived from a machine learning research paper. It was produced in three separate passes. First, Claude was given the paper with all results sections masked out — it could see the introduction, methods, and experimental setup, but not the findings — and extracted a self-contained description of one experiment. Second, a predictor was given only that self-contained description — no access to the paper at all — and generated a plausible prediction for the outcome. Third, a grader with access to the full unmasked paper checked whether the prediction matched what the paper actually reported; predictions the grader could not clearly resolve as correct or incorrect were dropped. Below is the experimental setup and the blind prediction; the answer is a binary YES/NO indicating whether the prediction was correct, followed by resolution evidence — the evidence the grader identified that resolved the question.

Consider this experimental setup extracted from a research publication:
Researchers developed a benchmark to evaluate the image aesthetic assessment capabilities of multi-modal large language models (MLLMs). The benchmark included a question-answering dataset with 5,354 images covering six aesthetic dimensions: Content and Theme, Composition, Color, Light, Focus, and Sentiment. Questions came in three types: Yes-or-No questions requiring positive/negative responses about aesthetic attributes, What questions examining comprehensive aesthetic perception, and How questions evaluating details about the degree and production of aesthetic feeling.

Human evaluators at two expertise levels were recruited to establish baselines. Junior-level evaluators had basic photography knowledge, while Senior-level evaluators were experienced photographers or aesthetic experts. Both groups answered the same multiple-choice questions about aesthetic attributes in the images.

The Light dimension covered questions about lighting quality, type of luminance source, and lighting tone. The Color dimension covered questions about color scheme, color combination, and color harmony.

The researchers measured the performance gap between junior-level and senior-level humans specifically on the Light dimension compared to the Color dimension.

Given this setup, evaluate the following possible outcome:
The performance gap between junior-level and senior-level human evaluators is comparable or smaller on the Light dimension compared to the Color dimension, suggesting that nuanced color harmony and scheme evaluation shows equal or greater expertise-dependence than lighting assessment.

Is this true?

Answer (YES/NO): NO